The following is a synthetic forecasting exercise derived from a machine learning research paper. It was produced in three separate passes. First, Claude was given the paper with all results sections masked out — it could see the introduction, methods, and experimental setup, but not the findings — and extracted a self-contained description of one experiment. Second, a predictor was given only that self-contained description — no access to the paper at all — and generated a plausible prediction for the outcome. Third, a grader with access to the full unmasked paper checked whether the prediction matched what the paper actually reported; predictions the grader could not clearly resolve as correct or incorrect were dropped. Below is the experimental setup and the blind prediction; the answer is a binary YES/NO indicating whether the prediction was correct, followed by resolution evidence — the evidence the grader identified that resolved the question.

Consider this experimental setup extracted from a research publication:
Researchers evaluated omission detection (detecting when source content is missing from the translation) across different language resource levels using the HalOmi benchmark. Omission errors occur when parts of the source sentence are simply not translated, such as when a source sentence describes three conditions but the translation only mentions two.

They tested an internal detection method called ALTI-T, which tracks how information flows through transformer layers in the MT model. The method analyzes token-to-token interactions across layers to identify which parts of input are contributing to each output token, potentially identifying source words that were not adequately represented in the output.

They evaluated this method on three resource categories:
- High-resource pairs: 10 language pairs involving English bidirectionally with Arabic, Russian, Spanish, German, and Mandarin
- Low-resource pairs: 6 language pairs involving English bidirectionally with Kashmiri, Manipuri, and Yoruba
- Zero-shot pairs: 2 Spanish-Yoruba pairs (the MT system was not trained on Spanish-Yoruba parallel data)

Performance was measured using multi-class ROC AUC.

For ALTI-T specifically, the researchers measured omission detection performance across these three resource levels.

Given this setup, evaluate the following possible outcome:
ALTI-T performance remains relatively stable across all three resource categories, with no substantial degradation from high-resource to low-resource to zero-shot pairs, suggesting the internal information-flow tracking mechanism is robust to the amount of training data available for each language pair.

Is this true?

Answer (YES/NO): NO